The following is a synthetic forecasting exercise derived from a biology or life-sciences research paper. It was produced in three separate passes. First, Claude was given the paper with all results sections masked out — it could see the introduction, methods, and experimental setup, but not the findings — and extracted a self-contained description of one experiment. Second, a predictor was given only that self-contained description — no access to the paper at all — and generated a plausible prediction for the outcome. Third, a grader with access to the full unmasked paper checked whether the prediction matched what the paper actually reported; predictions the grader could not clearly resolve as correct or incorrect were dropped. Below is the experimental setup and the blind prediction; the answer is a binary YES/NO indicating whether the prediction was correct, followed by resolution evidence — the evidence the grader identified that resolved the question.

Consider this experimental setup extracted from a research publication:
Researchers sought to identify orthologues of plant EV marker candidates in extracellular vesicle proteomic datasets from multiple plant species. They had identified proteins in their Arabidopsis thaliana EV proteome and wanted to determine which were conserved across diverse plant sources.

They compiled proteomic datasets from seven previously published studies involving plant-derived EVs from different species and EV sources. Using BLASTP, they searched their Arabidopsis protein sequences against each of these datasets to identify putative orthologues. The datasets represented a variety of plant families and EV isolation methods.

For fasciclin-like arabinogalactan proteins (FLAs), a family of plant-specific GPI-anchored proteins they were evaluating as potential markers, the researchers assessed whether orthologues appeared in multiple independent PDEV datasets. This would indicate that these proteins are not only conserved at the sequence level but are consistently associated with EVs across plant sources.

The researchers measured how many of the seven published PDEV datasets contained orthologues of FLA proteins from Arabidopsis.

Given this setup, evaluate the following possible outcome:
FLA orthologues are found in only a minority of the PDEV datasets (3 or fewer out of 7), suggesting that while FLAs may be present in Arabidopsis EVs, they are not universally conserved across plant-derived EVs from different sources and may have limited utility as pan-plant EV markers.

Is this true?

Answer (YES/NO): NO